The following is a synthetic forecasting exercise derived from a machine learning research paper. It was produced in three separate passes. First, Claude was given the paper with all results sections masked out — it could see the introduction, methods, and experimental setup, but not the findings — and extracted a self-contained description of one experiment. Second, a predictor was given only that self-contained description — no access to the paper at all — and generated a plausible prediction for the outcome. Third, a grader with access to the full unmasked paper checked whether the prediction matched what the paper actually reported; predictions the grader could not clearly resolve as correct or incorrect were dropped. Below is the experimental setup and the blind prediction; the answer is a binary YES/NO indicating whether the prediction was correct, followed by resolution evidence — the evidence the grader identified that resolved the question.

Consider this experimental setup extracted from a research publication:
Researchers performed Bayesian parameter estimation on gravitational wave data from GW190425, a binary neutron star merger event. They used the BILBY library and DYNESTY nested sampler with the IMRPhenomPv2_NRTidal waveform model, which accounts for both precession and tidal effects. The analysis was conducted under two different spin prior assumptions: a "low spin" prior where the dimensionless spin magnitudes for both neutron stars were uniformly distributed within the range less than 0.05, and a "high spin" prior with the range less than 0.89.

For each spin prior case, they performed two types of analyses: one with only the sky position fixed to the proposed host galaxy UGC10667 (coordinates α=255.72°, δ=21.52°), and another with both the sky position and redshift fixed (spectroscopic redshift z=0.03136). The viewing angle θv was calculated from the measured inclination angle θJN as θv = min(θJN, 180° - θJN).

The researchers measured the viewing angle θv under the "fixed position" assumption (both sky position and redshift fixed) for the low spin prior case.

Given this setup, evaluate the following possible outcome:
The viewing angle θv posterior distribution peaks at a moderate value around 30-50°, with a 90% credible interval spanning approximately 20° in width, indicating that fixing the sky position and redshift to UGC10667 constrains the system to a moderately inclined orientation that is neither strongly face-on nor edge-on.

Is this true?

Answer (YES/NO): NO